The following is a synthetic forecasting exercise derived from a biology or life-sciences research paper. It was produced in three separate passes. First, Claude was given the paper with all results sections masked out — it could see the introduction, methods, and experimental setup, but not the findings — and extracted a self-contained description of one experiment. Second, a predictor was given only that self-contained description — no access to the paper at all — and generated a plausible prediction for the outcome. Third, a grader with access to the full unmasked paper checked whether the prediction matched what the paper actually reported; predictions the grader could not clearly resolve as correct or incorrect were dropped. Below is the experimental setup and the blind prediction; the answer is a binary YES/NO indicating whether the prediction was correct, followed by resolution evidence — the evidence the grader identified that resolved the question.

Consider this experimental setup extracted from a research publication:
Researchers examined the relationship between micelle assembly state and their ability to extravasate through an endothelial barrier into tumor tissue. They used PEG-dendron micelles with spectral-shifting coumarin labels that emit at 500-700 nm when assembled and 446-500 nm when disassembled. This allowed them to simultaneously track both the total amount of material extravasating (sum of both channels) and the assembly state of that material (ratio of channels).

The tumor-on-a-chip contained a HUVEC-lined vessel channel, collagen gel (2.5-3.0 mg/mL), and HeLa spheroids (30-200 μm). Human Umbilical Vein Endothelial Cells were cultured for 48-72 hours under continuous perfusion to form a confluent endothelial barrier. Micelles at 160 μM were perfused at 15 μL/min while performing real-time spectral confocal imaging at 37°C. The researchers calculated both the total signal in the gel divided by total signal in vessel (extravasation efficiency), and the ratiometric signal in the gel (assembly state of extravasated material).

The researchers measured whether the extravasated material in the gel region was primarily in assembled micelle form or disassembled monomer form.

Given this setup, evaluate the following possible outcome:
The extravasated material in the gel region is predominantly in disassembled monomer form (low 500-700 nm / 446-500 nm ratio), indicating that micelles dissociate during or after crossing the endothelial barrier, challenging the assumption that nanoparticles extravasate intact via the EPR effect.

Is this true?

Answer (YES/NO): YES